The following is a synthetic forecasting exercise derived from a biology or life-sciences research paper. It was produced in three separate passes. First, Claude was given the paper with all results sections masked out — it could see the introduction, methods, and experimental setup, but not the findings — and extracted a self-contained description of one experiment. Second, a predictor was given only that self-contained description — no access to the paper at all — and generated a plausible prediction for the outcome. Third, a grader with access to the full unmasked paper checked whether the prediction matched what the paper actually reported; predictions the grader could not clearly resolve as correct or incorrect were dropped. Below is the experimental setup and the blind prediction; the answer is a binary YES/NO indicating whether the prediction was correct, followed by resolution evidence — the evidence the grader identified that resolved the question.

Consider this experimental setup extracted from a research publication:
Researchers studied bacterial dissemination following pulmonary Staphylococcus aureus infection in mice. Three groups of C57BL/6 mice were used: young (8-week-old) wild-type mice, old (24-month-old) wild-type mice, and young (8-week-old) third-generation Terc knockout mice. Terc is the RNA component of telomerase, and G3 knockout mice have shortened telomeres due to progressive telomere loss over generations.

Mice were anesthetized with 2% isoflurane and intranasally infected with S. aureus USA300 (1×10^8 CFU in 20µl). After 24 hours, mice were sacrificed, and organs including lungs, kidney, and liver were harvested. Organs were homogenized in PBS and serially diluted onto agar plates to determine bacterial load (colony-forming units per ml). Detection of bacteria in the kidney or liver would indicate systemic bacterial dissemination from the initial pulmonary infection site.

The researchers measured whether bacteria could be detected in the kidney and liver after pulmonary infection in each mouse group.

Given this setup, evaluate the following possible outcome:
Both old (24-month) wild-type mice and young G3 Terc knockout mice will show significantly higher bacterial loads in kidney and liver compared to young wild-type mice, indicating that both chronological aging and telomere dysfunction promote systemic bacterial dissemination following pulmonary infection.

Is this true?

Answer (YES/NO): NO